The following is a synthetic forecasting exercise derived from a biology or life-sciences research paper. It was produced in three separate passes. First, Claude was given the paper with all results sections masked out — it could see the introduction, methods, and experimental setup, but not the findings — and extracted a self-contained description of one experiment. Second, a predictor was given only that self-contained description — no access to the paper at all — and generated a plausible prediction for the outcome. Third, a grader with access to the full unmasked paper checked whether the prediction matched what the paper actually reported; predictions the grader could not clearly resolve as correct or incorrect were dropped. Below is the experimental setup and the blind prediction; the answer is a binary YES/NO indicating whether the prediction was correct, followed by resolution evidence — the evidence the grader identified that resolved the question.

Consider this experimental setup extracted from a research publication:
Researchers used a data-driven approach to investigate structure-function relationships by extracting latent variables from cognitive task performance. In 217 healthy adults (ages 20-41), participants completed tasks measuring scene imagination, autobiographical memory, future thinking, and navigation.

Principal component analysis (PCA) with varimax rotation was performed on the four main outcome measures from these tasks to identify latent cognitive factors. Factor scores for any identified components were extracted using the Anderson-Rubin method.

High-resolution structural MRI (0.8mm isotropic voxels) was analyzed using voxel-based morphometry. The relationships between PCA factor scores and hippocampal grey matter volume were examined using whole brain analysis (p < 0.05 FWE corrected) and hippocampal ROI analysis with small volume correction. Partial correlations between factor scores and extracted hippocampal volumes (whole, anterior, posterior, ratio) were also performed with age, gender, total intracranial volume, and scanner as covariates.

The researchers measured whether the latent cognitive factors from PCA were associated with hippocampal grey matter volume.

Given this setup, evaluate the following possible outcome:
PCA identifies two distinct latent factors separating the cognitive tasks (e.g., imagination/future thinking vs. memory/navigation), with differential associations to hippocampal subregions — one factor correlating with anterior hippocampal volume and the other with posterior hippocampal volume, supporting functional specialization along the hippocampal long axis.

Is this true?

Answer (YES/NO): NO